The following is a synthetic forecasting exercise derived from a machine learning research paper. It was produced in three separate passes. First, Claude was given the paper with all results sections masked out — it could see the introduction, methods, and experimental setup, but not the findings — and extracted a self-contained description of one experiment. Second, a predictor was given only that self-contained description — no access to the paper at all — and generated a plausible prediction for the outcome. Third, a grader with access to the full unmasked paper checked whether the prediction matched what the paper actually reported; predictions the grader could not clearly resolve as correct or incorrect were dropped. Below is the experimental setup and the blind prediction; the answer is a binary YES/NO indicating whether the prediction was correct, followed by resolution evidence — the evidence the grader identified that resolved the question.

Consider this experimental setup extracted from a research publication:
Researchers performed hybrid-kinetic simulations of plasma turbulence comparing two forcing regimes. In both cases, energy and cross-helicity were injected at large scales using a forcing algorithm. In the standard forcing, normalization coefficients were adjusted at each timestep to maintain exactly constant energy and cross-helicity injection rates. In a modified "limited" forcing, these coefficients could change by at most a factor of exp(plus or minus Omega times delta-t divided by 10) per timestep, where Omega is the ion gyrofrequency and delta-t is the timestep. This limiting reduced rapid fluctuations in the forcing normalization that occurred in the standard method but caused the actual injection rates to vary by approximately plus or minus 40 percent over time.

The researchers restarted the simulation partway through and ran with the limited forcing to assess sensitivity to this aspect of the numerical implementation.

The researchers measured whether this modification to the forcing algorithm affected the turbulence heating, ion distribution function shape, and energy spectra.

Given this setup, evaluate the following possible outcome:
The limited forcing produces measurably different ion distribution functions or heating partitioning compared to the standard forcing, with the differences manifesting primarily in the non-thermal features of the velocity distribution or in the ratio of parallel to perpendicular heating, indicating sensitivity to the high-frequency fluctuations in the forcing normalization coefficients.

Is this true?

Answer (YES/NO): NO